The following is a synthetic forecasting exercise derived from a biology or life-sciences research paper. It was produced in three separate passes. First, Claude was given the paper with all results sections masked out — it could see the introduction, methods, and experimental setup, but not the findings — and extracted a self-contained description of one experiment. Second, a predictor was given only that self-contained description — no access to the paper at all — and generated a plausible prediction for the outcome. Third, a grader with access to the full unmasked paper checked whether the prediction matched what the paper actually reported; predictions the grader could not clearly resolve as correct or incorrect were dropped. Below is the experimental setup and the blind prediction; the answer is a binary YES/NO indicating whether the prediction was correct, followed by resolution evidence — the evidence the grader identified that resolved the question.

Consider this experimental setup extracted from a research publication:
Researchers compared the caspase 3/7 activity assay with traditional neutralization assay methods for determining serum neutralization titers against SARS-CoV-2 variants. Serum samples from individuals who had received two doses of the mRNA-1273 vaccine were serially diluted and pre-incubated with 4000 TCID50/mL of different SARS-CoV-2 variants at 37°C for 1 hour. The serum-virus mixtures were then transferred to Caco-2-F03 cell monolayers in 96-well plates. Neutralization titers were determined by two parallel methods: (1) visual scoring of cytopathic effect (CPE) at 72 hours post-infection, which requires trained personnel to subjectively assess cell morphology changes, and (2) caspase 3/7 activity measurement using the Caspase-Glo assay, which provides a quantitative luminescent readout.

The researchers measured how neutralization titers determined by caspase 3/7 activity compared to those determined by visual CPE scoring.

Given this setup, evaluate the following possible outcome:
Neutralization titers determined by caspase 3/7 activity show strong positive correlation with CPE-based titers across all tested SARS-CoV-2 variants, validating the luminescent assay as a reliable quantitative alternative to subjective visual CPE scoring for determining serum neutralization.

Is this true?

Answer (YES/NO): YES